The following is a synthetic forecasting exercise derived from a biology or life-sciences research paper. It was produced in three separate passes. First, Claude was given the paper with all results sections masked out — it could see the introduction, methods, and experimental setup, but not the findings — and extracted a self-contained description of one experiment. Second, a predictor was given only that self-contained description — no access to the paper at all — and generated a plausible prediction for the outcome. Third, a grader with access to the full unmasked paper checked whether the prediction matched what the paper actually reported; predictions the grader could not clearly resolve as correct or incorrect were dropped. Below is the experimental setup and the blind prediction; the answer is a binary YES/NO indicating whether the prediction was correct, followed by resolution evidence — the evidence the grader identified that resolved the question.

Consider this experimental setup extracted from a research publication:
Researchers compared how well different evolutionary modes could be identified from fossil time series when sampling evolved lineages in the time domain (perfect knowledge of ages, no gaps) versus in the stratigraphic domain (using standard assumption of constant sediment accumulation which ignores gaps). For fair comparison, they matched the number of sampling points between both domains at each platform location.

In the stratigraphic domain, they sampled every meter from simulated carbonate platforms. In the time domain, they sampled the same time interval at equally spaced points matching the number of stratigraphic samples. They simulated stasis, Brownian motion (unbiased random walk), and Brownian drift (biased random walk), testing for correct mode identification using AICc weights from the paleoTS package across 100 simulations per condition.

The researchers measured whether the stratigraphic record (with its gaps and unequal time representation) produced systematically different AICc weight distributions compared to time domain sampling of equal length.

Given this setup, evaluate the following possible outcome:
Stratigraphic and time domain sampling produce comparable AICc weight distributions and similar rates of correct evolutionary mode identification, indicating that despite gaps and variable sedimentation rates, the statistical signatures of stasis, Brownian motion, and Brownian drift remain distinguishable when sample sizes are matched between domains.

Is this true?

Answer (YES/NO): YES